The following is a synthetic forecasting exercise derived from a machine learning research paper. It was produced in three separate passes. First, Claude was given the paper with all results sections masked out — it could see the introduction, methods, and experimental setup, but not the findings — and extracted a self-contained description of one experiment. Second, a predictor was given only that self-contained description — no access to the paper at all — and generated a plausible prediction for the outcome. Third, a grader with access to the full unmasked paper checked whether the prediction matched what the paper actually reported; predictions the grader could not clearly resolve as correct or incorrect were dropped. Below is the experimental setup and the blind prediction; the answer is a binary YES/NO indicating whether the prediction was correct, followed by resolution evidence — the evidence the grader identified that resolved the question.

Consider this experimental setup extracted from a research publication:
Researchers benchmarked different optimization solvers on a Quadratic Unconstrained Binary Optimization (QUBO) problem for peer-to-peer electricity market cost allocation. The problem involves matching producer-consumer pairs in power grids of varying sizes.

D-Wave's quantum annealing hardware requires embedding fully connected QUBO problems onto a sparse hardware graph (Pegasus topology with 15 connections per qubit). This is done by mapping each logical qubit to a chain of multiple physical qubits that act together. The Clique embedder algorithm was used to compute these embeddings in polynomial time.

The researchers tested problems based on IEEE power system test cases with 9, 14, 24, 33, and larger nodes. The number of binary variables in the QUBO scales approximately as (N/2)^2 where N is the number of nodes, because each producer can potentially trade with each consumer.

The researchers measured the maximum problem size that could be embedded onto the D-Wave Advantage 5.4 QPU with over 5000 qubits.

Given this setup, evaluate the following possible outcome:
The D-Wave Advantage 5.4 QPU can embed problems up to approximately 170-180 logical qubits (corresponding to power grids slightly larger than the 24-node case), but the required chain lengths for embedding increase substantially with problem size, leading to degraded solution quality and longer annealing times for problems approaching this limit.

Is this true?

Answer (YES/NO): NO